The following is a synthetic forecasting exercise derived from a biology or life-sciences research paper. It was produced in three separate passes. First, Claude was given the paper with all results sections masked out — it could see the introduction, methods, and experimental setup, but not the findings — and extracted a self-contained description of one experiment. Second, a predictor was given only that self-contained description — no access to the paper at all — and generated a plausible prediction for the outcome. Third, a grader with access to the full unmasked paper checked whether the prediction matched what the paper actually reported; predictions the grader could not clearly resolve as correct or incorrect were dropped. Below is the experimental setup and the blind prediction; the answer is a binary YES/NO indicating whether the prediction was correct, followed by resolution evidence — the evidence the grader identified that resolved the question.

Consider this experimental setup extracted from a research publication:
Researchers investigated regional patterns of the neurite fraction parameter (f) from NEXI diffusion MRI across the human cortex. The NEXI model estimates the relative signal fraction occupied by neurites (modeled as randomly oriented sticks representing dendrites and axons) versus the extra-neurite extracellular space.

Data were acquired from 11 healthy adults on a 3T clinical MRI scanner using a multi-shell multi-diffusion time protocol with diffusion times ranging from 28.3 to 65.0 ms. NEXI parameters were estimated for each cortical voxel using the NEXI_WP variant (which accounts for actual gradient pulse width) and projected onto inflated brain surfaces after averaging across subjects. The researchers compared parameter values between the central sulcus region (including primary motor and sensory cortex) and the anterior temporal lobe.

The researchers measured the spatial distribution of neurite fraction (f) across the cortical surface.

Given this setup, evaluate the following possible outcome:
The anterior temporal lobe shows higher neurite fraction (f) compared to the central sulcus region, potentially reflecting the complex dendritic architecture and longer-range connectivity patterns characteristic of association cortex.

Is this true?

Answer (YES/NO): NO